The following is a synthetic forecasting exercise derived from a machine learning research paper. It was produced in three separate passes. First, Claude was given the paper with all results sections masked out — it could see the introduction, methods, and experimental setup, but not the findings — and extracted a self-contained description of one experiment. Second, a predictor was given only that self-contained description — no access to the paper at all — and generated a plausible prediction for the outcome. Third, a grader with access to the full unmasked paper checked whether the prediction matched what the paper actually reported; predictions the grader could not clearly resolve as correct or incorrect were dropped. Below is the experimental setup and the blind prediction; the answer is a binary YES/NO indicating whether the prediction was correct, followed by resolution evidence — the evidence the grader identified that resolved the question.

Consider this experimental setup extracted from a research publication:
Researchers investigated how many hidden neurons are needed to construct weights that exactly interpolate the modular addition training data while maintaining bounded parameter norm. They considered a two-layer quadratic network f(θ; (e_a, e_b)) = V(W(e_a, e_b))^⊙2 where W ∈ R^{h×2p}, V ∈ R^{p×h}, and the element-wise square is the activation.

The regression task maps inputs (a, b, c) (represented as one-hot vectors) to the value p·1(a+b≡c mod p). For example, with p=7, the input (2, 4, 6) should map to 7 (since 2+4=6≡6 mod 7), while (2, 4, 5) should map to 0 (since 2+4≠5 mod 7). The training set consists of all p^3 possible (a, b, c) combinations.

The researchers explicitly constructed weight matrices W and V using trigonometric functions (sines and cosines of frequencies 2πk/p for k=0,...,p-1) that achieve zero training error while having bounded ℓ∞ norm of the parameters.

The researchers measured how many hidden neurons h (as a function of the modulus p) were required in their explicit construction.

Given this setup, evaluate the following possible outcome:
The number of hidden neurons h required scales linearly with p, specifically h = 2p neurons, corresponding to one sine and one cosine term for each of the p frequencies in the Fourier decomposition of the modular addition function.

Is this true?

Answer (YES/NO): NO